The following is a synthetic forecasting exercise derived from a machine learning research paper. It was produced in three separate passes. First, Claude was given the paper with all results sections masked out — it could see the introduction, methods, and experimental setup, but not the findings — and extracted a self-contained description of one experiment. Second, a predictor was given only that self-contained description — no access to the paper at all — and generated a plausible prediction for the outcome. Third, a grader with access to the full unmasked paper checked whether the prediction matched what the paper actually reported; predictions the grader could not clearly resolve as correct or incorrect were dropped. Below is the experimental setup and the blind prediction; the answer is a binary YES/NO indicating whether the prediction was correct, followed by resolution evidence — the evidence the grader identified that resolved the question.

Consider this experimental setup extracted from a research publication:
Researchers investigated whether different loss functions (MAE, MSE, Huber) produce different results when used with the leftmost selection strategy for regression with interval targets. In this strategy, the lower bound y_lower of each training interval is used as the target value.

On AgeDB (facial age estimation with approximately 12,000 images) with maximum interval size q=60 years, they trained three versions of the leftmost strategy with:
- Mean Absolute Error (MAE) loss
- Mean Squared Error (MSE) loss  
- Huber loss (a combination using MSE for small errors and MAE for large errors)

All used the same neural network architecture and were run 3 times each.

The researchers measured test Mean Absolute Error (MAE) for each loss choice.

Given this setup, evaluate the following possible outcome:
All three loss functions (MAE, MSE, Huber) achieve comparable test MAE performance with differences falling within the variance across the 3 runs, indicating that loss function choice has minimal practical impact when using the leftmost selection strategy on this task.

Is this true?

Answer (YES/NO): NO